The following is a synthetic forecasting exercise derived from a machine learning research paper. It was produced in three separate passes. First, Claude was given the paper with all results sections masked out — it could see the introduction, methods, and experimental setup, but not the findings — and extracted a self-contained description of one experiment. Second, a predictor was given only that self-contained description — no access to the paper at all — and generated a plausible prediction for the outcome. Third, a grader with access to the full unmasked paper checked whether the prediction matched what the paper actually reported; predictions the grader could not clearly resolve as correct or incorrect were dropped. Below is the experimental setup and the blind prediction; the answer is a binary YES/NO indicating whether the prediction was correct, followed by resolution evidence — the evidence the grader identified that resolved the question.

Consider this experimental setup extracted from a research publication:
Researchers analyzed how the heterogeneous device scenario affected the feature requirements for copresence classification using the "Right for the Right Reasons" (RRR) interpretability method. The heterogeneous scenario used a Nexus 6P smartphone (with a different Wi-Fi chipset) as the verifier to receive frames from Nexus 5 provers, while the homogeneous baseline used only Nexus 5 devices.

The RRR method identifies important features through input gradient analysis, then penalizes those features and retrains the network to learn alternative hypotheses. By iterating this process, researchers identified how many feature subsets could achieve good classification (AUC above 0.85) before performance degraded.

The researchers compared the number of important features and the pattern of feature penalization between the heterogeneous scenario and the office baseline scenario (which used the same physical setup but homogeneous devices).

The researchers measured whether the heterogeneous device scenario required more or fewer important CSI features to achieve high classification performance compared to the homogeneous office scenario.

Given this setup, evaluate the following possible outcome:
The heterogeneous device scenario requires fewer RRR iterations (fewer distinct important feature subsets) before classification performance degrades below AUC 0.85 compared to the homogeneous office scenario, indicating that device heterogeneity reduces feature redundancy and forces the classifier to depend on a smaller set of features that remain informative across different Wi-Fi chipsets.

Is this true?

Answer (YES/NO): NO